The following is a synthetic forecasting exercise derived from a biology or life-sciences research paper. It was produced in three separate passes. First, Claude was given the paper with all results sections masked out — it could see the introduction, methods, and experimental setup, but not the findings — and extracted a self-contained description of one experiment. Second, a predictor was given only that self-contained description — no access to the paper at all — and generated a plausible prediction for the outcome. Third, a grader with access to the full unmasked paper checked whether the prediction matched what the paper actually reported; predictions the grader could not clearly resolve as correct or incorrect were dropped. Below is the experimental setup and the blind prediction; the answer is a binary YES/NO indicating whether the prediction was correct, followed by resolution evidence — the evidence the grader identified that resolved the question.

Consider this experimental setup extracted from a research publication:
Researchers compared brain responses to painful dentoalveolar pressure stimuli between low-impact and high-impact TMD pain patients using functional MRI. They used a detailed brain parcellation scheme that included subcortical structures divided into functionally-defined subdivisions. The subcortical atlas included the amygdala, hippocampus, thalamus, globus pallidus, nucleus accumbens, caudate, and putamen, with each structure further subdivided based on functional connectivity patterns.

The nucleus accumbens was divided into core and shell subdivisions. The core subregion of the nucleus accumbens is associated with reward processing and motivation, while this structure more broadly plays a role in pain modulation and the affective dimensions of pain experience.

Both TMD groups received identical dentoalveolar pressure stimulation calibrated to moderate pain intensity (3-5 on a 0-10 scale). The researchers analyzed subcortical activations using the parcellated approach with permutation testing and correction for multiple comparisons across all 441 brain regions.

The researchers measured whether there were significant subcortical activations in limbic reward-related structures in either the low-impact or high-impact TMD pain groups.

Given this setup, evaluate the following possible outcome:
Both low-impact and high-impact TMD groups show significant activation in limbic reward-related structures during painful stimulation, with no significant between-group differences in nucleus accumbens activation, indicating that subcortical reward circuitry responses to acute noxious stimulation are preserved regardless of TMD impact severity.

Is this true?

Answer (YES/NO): NO